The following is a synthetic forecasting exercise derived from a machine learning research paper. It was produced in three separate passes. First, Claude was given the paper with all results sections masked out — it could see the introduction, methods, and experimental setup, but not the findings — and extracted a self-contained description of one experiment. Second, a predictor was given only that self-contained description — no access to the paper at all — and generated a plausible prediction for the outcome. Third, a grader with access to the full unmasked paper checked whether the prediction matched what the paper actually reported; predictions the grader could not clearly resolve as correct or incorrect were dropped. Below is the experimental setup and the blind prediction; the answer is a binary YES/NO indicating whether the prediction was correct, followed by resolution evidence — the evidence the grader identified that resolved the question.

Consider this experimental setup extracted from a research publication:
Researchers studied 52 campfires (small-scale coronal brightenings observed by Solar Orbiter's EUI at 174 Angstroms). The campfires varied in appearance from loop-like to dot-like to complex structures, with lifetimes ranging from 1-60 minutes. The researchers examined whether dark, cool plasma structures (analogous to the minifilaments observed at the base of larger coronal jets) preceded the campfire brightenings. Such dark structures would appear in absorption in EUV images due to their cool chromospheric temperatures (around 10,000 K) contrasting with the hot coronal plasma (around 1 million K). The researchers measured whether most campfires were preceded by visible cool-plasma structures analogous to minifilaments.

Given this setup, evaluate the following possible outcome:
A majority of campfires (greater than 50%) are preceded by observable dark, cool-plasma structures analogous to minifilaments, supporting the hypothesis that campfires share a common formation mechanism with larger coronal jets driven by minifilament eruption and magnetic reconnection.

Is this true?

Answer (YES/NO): YES